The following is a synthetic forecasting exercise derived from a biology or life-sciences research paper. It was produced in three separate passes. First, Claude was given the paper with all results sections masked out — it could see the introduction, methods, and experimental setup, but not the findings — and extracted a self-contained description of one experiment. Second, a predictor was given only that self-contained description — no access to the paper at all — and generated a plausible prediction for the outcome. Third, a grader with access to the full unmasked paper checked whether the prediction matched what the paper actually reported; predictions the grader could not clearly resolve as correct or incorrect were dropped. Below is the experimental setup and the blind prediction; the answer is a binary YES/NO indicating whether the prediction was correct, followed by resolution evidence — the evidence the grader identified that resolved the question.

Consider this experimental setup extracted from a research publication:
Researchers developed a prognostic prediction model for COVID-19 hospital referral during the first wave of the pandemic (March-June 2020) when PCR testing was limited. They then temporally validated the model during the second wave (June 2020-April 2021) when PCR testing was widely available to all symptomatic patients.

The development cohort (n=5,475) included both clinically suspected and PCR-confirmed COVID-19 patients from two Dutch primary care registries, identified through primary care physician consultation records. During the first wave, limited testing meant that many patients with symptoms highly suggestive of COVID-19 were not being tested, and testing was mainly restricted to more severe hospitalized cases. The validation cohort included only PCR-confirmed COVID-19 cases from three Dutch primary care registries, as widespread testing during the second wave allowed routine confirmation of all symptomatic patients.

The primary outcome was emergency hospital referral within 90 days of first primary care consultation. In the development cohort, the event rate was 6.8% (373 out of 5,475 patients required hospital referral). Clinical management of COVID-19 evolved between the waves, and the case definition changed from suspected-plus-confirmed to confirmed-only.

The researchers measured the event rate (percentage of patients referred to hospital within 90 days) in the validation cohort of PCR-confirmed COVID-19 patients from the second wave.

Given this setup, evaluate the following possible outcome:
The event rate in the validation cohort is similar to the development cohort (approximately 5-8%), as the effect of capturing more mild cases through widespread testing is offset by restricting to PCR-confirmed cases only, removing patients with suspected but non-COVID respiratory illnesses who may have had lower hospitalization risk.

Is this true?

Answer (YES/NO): NO